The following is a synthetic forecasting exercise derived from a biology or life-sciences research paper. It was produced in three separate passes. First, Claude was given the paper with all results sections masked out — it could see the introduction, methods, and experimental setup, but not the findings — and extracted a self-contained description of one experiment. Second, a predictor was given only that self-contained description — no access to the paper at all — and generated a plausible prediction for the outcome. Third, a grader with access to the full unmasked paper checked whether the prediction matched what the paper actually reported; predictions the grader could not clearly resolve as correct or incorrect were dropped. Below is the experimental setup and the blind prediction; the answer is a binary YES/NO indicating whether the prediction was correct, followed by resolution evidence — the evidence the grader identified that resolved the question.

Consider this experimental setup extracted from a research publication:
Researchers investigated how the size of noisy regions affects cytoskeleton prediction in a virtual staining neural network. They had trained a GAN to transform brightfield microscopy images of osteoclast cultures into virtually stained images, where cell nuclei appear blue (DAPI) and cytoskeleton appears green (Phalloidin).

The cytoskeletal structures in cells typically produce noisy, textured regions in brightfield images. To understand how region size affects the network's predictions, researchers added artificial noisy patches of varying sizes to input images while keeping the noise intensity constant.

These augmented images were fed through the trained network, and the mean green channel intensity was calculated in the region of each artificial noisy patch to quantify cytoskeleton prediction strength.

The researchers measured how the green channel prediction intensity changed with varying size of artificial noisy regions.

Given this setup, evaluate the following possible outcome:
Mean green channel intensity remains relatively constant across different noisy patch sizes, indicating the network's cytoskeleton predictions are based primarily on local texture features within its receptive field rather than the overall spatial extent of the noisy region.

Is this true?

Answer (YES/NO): NO